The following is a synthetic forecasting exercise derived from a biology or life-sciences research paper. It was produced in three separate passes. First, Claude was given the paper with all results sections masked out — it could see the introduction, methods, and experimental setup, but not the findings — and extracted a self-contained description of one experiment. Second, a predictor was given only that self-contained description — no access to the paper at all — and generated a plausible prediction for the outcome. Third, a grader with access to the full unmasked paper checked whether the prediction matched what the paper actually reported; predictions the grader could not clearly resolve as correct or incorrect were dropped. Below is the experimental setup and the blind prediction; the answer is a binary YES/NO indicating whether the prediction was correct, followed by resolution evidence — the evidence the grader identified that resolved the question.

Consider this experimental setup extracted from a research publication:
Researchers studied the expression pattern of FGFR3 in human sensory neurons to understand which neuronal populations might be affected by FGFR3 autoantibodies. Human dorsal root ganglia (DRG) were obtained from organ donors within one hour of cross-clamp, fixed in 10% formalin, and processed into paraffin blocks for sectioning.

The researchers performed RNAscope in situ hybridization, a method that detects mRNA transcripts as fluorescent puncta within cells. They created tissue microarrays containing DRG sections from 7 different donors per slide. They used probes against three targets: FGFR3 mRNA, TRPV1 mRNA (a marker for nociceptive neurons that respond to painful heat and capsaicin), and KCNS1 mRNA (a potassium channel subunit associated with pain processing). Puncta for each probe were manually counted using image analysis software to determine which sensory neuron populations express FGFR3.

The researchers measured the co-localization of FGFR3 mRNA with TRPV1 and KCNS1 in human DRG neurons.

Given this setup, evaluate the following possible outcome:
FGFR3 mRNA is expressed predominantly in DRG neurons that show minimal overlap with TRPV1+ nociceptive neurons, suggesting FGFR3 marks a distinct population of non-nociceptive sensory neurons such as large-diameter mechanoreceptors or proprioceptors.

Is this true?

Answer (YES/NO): NO